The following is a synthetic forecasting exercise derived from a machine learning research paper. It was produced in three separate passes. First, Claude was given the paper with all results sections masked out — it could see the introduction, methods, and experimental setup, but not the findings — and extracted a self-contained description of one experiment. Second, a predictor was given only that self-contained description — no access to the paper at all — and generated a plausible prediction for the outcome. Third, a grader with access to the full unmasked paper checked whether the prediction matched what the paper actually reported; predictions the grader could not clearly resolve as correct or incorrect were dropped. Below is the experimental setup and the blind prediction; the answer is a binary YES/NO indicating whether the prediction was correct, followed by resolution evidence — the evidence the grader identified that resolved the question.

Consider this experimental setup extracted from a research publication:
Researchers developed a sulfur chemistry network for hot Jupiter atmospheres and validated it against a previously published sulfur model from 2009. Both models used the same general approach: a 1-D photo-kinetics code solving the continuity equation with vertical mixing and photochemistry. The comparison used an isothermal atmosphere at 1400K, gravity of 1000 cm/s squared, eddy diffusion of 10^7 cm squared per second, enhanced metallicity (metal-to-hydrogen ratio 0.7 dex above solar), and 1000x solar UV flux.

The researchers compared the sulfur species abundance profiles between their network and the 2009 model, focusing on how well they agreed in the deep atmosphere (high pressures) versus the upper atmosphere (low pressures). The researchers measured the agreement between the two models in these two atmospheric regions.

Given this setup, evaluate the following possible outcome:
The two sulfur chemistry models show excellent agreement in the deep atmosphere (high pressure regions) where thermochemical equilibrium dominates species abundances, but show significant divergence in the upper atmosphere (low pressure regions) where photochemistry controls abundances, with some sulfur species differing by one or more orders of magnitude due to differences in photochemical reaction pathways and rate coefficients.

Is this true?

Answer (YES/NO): NO